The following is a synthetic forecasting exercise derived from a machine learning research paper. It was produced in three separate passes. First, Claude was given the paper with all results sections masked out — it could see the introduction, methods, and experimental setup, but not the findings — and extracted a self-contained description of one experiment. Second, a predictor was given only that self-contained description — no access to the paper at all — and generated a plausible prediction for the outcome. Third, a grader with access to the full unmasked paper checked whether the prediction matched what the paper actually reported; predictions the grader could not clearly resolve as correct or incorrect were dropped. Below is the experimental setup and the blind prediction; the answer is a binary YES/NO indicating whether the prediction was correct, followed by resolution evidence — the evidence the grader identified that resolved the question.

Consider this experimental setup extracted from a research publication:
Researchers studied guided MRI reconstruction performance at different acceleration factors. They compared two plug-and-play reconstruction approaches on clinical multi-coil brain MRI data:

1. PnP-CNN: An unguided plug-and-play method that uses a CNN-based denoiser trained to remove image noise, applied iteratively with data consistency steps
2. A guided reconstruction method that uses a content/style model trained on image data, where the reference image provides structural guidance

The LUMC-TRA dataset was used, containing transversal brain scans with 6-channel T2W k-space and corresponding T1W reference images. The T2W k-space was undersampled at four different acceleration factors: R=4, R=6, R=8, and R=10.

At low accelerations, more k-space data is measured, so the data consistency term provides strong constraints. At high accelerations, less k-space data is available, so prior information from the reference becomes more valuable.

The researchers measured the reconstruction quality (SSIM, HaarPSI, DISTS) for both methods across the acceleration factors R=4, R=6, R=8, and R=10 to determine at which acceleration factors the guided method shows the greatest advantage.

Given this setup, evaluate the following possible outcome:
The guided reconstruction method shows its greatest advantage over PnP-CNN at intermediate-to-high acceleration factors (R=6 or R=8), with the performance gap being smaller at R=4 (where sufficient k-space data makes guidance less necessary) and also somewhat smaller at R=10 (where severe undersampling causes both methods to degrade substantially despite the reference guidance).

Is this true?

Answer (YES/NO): NO